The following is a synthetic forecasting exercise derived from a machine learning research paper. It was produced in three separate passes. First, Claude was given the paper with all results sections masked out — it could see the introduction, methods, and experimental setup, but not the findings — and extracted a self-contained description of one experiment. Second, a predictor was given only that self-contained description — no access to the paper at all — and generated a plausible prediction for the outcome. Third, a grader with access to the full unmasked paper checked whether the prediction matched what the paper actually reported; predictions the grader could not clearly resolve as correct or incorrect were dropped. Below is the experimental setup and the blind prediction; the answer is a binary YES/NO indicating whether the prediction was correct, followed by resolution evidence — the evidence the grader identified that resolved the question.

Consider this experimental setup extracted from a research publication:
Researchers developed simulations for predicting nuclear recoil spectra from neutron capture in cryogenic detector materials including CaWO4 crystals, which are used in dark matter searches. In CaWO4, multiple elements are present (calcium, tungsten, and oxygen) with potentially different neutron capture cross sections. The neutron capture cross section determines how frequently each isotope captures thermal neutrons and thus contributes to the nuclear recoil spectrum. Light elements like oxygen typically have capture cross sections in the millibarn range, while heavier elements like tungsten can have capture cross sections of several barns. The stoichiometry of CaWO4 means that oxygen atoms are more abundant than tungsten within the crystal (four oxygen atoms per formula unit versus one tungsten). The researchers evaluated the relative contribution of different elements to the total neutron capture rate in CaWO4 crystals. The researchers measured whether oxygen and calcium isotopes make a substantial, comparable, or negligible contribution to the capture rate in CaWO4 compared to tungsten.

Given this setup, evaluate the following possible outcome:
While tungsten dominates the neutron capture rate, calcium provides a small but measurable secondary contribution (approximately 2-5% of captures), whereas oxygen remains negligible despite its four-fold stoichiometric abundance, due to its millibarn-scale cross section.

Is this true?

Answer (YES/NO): NO